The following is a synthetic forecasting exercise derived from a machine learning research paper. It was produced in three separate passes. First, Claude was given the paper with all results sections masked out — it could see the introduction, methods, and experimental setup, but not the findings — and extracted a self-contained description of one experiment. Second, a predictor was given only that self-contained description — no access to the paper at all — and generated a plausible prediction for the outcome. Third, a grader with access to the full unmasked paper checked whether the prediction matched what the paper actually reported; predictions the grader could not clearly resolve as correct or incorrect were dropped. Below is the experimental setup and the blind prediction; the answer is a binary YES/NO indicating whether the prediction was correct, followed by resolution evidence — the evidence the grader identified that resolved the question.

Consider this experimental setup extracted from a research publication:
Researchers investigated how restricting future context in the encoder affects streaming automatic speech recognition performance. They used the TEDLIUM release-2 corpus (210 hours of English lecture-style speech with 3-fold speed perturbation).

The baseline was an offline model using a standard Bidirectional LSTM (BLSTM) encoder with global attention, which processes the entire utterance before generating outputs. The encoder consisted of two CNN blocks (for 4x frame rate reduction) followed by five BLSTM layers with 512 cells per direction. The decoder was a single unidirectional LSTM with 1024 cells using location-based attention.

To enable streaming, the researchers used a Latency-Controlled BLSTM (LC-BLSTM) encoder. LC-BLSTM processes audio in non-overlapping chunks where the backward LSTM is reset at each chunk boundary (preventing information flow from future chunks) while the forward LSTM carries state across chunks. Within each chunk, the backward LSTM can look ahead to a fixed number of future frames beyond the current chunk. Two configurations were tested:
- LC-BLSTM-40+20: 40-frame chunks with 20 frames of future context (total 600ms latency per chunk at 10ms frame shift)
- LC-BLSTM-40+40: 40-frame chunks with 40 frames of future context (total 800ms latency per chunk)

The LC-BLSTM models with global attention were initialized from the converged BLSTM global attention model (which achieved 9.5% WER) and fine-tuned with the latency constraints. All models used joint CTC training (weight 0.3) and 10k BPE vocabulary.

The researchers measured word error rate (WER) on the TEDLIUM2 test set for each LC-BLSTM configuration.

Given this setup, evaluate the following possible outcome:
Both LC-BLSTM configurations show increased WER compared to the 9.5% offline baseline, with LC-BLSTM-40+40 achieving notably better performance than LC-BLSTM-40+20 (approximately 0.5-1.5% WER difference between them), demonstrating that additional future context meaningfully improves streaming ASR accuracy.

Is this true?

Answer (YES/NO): NO